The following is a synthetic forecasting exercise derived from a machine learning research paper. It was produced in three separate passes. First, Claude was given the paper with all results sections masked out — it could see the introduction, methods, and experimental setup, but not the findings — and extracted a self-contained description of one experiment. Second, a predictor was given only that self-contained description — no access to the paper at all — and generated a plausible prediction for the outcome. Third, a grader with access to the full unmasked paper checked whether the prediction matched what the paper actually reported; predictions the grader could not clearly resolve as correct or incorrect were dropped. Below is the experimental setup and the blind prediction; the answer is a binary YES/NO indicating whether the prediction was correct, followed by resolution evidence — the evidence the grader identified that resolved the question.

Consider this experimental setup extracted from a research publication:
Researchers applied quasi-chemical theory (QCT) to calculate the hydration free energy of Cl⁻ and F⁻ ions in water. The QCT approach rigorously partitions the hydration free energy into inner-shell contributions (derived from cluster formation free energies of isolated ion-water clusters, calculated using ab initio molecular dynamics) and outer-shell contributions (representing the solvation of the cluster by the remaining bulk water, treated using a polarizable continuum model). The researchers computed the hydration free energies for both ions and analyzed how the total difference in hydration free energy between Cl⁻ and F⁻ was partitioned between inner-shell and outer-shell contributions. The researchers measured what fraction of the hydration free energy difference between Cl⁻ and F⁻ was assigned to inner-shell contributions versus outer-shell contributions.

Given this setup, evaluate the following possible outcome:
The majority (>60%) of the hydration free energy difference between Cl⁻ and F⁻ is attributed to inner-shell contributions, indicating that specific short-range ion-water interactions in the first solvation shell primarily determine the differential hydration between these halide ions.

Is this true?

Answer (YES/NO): YES